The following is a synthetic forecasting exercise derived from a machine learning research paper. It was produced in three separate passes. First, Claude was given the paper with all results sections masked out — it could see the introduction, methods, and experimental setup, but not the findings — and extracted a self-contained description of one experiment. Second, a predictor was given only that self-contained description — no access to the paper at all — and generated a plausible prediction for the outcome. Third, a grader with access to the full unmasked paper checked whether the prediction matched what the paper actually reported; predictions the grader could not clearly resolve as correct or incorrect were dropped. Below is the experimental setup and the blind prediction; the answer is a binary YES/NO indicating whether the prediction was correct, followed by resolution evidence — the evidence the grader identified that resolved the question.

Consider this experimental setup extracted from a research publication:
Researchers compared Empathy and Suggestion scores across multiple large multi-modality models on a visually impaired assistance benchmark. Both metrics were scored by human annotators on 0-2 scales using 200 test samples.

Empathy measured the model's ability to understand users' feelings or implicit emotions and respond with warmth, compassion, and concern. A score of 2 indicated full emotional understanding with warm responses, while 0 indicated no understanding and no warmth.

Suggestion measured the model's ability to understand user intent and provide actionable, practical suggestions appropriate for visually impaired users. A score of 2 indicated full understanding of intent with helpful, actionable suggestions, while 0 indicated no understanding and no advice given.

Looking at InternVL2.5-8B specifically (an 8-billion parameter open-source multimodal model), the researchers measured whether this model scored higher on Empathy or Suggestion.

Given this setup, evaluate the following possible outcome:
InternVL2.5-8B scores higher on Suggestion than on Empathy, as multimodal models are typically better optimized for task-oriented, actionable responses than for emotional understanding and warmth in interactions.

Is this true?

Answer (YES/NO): YES